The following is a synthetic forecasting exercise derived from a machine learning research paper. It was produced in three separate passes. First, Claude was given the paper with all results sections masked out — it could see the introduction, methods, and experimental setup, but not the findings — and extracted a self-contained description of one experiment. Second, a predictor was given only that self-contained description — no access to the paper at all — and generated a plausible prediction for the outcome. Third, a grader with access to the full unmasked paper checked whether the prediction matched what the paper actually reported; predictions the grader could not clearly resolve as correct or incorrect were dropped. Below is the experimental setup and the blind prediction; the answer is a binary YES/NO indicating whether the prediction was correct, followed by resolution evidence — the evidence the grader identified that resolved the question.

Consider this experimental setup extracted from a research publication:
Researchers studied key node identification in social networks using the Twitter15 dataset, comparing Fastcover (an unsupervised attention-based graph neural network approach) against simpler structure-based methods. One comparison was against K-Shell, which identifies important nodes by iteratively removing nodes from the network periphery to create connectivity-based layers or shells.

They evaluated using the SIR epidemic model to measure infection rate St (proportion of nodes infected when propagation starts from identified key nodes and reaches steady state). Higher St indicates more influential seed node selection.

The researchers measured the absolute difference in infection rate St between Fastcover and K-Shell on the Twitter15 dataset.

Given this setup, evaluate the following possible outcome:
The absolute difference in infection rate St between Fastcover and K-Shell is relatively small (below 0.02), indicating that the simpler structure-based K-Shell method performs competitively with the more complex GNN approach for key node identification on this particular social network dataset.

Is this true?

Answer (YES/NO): NO